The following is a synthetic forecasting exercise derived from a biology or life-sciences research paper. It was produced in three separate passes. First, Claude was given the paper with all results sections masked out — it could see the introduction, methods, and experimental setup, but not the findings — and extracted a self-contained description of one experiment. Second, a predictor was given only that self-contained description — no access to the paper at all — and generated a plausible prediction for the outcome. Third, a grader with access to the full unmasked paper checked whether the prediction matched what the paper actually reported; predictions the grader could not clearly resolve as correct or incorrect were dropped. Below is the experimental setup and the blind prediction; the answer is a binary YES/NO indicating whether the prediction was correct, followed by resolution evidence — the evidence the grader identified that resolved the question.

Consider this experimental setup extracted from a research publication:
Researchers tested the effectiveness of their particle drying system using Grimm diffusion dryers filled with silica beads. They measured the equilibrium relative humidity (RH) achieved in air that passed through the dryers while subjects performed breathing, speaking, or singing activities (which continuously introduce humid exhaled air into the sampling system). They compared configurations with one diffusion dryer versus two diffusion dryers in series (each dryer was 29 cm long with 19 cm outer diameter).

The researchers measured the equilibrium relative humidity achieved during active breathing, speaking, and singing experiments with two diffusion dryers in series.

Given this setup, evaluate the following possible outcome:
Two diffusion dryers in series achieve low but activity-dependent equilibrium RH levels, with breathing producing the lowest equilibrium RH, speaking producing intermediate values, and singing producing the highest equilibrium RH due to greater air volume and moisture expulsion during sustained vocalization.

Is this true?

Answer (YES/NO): NO